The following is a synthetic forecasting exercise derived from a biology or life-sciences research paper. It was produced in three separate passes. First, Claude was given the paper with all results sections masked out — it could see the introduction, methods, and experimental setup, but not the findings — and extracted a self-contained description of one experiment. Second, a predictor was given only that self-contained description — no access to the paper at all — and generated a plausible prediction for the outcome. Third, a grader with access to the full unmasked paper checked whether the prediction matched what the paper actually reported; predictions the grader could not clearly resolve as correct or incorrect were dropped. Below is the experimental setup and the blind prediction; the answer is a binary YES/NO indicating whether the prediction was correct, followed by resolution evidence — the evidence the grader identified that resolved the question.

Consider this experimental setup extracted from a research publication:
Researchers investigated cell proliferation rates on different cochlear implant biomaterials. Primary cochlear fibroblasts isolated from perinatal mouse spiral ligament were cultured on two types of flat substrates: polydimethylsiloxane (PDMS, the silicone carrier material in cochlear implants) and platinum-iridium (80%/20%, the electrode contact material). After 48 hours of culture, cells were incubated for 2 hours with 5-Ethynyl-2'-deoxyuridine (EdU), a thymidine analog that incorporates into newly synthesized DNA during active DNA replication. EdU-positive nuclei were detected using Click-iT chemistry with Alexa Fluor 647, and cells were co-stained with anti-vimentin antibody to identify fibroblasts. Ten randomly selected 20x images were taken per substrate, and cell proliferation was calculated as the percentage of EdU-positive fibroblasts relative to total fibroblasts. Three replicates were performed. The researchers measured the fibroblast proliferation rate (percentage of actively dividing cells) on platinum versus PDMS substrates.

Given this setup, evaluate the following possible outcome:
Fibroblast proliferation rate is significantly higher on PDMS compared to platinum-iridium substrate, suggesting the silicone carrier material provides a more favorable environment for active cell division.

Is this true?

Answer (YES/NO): NO